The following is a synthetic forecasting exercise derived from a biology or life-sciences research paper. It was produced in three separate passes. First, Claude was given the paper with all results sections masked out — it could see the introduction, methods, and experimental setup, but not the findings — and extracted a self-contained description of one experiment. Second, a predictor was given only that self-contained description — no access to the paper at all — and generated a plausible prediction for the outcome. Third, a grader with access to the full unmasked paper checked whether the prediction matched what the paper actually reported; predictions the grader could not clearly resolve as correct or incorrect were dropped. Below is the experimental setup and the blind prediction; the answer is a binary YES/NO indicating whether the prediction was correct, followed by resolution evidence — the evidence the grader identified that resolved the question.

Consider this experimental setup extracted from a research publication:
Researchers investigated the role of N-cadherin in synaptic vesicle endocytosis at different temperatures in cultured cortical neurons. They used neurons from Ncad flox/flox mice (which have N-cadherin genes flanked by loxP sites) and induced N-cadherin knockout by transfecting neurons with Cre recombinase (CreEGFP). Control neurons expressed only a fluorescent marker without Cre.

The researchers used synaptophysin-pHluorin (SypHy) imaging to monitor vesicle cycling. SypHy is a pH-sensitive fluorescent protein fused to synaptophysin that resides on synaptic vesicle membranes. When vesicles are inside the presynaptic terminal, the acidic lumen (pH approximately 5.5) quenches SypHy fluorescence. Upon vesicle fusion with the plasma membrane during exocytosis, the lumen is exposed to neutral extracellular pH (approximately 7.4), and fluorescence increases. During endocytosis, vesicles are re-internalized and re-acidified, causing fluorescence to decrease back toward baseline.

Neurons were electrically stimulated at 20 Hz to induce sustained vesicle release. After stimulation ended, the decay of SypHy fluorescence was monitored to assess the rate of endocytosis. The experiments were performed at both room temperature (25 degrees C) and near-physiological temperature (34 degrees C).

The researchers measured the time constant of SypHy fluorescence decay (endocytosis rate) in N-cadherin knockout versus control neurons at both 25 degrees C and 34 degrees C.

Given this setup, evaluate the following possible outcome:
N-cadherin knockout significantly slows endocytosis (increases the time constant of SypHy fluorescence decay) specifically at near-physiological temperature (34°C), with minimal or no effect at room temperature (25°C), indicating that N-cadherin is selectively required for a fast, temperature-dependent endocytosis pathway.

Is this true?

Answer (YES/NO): YES